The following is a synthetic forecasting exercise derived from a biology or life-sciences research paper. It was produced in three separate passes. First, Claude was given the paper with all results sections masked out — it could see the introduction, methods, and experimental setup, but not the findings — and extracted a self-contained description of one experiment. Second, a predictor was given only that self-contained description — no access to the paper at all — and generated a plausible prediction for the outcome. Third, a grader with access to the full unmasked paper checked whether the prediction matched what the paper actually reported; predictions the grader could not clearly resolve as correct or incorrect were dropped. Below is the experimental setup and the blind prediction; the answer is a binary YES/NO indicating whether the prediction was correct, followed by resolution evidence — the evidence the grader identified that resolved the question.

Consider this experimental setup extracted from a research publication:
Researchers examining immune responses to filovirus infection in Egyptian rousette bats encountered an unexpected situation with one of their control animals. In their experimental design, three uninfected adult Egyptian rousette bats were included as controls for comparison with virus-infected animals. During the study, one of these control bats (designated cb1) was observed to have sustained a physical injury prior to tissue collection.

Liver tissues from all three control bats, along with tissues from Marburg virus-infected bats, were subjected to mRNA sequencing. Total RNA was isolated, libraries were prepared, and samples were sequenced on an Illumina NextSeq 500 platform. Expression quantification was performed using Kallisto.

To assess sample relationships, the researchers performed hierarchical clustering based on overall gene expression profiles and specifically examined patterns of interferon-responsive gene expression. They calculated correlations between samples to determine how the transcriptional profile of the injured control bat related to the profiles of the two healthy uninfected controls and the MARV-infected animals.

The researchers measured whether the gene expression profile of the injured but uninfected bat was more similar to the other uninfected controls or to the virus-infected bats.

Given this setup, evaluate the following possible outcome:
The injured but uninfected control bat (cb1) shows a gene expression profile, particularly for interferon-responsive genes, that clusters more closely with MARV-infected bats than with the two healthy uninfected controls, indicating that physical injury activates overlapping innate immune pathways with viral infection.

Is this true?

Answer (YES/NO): YES